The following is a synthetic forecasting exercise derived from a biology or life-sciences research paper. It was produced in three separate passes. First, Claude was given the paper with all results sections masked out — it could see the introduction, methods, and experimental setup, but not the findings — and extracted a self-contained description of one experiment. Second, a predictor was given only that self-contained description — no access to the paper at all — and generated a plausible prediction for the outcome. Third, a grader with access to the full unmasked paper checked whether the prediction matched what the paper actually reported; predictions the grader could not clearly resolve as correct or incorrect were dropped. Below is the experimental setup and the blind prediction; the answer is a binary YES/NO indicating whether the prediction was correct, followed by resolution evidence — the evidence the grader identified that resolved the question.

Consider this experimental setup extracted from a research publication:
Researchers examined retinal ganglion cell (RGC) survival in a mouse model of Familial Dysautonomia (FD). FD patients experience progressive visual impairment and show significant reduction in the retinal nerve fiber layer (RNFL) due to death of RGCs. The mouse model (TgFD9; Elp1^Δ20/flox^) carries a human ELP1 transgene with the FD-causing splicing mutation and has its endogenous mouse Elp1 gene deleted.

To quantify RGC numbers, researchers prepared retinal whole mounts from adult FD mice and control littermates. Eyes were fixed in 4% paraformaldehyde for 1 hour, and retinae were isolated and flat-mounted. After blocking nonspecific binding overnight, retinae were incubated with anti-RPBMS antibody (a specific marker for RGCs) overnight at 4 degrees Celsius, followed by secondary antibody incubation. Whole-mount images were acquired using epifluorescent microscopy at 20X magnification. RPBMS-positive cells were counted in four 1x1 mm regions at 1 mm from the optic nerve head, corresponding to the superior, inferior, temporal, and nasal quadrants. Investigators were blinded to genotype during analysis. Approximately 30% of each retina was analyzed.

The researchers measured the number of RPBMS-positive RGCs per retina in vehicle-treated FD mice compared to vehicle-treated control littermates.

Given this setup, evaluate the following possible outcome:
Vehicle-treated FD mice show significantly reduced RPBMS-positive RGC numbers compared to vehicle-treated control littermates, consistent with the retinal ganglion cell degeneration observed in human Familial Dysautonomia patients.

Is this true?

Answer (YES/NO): YES